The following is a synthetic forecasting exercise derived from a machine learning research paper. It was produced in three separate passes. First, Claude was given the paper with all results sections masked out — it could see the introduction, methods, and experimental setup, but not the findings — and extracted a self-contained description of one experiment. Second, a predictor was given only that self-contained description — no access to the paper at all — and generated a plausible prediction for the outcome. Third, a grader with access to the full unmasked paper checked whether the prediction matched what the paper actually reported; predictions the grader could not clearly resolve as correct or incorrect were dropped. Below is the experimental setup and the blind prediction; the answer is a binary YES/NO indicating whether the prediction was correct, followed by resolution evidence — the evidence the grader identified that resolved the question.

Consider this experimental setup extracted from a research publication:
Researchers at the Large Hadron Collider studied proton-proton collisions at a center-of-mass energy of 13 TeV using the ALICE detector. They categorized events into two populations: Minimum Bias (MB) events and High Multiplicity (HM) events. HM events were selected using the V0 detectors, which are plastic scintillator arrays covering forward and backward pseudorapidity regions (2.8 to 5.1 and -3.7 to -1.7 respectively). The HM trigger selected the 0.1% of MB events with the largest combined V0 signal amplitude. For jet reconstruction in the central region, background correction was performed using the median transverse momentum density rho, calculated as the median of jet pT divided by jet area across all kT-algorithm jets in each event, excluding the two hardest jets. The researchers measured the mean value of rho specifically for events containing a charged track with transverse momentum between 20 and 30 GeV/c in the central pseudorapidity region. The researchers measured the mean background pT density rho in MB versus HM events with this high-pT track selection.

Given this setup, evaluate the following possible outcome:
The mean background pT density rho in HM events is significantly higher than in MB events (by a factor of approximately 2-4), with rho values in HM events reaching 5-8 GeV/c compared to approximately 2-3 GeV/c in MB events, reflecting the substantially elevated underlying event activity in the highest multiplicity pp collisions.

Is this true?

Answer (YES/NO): NO